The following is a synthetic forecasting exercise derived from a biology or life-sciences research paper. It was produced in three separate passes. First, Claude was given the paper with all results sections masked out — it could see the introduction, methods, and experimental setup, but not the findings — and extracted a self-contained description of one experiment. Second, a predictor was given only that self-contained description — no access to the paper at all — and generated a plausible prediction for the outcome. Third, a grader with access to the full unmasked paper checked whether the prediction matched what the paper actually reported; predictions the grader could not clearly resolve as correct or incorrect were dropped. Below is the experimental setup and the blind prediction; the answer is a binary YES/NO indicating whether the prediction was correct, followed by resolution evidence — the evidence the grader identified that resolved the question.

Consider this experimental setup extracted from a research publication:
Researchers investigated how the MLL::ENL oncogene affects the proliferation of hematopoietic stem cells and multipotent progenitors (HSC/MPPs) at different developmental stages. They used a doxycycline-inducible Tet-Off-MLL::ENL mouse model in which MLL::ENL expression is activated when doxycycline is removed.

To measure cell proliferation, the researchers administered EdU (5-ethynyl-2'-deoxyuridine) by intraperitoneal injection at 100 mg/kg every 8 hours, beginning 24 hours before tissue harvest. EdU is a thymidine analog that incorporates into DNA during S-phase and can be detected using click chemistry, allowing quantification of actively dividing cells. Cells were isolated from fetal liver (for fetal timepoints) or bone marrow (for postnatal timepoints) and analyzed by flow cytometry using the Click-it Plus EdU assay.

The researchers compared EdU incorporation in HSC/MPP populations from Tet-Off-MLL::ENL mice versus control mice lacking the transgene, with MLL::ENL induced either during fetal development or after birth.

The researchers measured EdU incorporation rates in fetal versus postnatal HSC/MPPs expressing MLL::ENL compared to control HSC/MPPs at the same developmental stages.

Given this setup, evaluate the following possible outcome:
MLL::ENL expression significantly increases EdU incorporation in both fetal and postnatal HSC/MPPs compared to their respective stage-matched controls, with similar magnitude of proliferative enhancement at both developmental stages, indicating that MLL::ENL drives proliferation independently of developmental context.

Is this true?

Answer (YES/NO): NO